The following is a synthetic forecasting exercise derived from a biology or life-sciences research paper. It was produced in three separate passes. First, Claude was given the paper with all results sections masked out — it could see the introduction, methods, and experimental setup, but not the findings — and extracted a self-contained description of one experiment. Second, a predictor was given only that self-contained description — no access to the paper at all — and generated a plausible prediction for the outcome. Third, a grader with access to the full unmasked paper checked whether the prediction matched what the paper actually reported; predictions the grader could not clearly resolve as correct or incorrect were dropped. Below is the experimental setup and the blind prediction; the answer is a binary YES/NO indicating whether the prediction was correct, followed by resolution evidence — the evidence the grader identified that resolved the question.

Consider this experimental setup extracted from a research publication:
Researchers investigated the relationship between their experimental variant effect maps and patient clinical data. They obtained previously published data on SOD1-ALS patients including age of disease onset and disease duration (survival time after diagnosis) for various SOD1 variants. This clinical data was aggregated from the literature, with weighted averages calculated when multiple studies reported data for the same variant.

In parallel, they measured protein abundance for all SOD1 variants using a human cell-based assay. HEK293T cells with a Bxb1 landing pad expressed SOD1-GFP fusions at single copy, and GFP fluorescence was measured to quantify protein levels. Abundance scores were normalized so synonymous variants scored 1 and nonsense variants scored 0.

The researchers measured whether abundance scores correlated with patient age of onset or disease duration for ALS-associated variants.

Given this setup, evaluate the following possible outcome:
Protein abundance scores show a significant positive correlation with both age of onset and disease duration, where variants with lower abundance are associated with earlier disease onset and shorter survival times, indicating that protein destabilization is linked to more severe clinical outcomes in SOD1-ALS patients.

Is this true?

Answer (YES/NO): YES